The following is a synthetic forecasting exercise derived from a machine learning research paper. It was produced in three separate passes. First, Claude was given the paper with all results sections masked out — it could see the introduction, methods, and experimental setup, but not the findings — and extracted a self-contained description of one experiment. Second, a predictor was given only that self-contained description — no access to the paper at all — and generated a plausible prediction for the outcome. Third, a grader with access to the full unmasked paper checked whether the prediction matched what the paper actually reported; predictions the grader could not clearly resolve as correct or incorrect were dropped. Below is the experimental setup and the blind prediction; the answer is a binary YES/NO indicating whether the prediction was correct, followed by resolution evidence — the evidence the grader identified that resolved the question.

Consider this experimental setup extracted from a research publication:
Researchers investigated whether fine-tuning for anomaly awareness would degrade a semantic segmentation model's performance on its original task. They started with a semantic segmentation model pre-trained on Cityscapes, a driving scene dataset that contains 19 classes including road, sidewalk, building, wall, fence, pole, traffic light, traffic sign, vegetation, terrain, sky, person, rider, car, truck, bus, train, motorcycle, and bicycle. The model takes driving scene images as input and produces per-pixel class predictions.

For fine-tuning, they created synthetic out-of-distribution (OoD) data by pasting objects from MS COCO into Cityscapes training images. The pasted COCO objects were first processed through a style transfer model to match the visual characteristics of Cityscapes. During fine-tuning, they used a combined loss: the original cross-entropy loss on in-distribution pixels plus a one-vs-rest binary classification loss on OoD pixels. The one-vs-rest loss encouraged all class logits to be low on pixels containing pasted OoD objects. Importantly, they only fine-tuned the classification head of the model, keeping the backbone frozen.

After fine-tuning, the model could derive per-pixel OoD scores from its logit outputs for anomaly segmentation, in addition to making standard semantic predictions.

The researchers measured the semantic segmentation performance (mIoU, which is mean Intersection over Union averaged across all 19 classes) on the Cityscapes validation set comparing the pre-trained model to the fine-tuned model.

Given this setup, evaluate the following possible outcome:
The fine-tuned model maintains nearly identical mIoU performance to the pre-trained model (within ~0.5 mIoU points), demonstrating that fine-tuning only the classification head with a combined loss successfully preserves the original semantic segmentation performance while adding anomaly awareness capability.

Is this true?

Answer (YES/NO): YES